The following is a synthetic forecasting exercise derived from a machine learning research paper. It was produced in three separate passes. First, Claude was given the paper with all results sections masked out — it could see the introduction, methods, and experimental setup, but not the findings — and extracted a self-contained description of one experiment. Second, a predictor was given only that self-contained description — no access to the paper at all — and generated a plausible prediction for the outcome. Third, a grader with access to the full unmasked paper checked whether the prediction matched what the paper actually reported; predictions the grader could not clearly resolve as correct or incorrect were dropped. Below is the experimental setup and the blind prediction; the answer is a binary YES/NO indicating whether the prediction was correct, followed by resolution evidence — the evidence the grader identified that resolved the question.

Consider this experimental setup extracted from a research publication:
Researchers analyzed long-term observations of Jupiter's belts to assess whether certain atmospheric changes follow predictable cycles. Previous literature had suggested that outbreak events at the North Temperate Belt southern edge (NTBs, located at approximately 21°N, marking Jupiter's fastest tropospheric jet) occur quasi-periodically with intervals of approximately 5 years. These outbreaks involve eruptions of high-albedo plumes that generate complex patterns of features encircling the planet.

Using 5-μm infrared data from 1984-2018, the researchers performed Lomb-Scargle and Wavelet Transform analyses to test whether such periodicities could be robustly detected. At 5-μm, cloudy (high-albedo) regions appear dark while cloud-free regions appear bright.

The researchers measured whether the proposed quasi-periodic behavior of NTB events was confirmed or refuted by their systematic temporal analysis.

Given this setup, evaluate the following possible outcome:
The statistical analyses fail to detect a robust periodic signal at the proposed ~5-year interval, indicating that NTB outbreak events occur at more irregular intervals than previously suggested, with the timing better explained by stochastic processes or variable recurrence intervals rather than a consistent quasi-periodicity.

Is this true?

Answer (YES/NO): NO